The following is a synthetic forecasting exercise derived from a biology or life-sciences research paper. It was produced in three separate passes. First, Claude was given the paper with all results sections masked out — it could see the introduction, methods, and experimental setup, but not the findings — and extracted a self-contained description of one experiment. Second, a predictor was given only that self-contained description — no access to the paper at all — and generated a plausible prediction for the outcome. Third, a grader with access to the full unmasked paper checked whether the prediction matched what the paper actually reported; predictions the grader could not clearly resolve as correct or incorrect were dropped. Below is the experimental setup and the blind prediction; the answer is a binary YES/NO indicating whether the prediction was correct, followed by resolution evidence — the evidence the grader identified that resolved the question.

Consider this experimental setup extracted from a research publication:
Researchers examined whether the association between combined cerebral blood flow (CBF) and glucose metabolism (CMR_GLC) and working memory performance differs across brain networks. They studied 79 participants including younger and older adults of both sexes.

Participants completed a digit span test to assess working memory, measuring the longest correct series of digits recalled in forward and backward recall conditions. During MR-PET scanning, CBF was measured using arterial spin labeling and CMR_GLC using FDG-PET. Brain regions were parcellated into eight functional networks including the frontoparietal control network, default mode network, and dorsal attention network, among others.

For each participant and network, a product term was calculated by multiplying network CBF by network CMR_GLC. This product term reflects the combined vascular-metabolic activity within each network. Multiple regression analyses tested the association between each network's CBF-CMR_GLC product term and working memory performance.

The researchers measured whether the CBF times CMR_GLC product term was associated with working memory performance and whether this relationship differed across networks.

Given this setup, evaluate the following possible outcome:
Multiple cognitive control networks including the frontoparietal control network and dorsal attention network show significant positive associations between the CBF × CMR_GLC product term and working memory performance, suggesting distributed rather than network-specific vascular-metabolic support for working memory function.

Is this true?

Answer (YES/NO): NO